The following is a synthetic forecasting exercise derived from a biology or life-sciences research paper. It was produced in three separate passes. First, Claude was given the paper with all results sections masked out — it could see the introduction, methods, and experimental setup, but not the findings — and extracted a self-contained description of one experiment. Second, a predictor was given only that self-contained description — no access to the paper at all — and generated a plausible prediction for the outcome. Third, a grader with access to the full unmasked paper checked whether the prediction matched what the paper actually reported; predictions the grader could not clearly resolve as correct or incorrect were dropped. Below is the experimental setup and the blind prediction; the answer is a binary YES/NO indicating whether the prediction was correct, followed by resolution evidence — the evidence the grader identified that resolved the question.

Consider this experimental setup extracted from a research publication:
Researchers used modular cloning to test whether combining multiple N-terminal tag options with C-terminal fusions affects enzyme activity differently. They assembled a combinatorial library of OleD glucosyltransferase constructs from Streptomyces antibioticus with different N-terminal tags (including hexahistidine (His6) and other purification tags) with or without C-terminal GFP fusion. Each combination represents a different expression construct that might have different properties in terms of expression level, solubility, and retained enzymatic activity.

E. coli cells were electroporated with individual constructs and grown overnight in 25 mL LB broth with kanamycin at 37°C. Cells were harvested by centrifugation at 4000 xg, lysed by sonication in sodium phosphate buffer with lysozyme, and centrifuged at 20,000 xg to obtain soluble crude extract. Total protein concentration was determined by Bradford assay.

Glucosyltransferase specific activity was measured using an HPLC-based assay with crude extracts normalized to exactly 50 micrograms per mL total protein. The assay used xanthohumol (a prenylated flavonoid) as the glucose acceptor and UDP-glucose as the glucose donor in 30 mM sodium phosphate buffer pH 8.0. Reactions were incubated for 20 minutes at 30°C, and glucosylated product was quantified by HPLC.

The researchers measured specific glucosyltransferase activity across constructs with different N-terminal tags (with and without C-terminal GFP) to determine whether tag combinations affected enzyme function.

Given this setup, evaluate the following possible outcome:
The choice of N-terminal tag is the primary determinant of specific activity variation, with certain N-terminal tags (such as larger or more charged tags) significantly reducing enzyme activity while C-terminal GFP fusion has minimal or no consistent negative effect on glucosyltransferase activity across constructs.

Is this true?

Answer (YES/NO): YES